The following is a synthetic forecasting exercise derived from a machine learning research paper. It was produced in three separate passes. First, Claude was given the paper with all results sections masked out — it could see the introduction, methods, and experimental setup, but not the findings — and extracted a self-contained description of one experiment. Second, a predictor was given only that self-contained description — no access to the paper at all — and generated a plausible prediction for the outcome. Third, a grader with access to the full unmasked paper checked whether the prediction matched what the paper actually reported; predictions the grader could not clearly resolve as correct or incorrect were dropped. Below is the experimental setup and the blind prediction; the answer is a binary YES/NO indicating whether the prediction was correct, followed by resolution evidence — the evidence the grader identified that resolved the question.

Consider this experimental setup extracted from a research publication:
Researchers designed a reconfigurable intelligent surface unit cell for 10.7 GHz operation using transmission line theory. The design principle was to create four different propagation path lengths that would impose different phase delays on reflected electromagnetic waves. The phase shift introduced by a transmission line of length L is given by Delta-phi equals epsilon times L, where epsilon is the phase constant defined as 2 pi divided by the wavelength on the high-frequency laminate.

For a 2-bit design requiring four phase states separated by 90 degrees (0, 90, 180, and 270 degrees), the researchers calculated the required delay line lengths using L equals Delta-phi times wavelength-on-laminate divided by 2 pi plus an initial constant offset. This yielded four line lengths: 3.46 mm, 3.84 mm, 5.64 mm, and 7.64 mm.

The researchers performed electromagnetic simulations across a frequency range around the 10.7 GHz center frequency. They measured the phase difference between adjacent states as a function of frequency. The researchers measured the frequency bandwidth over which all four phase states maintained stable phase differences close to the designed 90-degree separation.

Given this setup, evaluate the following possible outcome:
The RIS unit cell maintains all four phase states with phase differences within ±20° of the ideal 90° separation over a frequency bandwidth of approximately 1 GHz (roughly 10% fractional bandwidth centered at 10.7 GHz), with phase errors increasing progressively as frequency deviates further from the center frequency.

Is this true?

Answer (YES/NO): NO